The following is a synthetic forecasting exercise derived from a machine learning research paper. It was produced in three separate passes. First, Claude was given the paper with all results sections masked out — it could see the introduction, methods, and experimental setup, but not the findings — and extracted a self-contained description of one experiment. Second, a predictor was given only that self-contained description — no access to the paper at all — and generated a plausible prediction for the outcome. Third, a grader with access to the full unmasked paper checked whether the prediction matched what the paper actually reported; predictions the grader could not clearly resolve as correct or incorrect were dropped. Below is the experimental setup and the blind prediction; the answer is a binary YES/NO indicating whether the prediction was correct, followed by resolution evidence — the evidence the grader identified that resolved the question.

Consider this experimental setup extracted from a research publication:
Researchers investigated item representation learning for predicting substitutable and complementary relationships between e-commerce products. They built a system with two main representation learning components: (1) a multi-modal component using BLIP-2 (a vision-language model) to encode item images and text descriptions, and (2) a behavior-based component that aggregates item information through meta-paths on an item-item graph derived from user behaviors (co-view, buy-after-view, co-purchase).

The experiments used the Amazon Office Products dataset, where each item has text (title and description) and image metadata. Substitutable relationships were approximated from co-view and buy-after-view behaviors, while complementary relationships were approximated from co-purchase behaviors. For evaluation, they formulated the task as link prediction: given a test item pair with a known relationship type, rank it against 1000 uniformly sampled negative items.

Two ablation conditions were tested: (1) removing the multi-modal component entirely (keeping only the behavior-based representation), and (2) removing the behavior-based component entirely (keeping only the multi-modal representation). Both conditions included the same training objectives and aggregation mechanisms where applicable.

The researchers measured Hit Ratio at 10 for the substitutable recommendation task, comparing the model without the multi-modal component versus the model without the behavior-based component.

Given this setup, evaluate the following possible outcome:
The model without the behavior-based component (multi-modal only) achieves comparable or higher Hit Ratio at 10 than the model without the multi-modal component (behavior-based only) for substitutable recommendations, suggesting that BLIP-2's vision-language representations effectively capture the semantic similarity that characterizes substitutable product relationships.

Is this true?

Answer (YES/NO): NO